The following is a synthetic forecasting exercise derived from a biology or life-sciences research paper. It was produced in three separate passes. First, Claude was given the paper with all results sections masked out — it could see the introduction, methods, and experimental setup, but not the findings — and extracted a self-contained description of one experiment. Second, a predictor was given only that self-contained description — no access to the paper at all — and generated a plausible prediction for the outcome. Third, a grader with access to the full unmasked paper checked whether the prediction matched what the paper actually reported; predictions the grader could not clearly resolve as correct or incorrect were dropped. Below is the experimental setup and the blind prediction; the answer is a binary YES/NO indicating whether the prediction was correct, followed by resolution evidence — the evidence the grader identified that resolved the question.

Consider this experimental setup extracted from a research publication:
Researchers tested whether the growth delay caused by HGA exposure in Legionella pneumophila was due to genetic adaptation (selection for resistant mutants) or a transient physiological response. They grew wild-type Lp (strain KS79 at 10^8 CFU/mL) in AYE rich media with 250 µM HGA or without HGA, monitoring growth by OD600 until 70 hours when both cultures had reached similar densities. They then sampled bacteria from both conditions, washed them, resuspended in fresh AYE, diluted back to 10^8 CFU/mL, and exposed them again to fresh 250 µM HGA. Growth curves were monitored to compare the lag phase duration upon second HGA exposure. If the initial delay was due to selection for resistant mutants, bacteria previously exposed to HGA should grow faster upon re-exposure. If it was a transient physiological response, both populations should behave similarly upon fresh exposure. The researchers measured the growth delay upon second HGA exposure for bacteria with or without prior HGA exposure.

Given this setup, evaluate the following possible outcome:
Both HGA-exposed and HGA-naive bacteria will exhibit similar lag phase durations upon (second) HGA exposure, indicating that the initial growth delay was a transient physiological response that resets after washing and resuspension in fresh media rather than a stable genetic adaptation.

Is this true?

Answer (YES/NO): YES